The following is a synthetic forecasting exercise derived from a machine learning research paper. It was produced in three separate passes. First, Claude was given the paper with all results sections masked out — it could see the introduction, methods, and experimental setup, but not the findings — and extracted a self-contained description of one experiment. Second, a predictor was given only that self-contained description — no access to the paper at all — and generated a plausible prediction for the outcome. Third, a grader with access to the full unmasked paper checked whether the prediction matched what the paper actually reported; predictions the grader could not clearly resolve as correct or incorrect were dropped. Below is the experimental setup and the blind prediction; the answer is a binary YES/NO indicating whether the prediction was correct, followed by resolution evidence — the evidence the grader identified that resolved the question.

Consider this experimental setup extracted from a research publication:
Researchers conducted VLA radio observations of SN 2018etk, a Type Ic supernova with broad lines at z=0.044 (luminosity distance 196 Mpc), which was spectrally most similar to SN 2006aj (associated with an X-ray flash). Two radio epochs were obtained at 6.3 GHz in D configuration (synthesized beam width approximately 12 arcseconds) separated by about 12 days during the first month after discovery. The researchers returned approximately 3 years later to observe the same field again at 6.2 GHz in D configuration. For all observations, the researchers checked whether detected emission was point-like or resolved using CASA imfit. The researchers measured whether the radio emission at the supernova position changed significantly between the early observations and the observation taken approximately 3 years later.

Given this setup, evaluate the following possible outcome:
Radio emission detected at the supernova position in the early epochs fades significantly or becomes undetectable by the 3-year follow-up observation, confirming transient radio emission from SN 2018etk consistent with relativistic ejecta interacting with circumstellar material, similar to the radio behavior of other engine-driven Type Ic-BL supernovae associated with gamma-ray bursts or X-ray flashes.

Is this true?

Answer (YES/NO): NO